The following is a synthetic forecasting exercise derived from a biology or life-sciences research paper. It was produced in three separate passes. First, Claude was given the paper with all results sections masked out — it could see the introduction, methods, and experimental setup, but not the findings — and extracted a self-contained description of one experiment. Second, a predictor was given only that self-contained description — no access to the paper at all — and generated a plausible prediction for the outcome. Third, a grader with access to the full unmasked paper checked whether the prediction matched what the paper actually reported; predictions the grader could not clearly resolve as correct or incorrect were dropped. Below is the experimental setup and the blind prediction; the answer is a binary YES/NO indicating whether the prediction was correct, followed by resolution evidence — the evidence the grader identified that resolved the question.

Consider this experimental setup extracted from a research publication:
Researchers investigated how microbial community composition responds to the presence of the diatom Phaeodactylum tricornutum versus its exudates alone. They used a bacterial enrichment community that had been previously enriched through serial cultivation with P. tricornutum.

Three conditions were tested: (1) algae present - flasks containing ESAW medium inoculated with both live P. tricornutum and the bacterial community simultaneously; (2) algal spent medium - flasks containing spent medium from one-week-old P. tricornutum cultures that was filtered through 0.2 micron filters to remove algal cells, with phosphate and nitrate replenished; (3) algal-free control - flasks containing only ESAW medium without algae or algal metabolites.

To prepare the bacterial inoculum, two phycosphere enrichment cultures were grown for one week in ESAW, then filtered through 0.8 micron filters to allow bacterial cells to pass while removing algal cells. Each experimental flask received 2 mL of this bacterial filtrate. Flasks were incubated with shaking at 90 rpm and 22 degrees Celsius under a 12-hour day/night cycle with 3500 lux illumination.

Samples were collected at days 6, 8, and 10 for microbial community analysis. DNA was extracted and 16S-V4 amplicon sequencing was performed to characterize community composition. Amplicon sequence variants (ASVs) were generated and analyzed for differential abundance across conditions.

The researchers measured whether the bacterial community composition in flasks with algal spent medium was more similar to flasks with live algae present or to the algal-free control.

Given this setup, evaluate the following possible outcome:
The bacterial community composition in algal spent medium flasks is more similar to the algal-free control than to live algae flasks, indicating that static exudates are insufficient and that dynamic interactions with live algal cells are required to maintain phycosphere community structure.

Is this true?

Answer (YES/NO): NO